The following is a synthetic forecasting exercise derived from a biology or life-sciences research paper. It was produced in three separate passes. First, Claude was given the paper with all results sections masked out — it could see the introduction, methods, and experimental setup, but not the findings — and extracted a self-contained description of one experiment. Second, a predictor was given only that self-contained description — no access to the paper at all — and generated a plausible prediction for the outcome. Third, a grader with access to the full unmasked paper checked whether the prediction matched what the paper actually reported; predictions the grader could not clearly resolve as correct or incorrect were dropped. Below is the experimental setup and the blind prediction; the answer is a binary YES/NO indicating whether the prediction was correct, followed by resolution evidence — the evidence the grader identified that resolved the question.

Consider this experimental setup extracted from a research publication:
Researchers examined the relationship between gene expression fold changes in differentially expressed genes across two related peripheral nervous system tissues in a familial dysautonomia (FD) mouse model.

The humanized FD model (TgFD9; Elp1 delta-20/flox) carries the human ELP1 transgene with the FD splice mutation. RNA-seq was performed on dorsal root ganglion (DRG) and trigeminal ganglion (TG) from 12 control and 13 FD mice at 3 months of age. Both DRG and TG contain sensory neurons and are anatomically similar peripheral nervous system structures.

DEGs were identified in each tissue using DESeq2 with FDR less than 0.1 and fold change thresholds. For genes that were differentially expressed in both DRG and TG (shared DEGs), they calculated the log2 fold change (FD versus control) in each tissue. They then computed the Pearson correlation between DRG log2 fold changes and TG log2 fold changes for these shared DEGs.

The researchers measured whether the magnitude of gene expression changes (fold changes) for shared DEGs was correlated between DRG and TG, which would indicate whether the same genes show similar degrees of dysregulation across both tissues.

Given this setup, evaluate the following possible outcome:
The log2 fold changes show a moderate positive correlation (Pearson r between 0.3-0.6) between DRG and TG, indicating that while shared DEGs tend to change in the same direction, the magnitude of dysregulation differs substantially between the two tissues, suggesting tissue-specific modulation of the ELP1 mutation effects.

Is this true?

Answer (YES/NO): NO